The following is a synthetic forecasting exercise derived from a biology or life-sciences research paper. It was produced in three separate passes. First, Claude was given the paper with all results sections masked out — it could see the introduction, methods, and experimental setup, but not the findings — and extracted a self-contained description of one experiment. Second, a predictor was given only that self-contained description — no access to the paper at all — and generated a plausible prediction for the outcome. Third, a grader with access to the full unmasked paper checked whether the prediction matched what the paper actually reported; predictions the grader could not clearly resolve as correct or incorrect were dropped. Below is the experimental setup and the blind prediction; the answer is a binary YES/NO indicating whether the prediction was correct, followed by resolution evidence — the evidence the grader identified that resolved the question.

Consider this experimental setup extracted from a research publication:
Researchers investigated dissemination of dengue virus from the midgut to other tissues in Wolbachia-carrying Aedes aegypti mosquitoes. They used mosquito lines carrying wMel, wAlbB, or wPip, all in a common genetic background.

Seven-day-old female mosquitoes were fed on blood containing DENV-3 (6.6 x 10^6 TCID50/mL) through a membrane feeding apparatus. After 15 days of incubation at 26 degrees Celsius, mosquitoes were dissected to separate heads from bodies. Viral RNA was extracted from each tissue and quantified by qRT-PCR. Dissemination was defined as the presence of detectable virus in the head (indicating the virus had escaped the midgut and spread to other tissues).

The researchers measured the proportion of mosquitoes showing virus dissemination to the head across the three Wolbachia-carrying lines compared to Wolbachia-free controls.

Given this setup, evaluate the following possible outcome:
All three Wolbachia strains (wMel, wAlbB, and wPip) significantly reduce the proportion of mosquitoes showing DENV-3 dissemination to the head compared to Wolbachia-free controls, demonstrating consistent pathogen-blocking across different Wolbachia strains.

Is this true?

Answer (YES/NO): NO